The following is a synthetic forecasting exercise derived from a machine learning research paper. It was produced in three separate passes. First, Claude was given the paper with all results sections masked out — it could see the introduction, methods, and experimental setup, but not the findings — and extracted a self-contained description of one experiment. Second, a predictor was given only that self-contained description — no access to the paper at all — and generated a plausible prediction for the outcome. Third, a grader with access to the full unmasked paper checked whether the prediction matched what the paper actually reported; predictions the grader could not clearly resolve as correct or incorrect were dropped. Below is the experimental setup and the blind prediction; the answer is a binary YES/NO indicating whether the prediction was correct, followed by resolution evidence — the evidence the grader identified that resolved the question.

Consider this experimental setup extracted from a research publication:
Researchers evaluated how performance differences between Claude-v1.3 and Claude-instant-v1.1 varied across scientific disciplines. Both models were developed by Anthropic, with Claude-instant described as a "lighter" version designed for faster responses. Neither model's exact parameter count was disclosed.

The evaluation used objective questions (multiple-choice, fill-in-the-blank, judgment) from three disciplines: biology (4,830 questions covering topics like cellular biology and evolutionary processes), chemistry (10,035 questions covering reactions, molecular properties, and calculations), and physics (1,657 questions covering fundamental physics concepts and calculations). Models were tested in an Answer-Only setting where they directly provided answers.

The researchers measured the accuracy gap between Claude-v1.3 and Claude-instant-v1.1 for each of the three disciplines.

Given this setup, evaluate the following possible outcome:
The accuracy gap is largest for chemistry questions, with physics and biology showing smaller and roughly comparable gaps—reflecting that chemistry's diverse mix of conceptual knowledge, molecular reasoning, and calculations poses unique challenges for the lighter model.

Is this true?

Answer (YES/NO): YES